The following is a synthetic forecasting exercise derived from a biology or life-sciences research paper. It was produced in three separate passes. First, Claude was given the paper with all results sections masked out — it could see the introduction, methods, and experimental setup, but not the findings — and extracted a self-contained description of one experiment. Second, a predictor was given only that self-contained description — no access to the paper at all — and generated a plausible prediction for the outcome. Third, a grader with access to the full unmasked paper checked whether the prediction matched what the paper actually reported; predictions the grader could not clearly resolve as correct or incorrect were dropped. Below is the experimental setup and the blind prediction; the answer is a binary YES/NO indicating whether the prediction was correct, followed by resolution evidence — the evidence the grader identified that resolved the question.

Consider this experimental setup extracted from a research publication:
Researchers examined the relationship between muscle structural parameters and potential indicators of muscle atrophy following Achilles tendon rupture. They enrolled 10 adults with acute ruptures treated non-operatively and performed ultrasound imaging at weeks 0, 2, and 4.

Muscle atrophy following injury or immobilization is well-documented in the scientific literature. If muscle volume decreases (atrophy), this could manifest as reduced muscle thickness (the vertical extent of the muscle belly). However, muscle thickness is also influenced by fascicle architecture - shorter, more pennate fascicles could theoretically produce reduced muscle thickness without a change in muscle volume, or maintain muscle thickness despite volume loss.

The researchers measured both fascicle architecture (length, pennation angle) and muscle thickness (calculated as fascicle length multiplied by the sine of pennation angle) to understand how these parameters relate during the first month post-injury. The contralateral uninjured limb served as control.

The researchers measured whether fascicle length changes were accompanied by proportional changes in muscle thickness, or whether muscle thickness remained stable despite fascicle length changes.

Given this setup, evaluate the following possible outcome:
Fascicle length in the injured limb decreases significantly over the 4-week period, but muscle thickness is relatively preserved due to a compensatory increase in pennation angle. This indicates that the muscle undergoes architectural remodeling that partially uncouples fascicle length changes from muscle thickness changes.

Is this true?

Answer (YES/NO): YES